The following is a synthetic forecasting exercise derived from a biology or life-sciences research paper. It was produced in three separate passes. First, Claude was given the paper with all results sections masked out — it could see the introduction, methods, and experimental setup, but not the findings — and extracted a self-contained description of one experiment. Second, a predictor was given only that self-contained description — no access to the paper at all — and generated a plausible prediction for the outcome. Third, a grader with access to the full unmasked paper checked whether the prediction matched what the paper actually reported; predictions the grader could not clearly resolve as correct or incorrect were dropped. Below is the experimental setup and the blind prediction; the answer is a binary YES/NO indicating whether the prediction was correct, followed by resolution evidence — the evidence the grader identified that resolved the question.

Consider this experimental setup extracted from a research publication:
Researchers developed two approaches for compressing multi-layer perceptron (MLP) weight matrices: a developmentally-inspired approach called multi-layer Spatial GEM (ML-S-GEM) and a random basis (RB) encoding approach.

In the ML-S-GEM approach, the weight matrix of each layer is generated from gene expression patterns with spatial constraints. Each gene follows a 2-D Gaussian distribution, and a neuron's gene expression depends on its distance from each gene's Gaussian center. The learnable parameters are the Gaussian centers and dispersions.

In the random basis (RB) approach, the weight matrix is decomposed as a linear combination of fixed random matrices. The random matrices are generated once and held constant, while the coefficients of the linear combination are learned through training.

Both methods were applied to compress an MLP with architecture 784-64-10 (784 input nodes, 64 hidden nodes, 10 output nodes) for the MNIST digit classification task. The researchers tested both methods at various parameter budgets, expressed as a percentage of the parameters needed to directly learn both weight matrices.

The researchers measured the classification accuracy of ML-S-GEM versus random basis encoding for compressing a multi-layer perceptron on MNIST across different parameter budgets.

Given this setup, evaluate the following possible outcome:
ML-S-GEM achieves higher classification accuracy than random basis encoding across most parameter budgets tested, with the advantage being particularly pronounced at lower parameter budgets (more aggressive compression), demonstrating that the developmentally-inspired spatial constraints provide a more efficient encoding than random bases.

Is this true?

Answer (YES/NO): NO